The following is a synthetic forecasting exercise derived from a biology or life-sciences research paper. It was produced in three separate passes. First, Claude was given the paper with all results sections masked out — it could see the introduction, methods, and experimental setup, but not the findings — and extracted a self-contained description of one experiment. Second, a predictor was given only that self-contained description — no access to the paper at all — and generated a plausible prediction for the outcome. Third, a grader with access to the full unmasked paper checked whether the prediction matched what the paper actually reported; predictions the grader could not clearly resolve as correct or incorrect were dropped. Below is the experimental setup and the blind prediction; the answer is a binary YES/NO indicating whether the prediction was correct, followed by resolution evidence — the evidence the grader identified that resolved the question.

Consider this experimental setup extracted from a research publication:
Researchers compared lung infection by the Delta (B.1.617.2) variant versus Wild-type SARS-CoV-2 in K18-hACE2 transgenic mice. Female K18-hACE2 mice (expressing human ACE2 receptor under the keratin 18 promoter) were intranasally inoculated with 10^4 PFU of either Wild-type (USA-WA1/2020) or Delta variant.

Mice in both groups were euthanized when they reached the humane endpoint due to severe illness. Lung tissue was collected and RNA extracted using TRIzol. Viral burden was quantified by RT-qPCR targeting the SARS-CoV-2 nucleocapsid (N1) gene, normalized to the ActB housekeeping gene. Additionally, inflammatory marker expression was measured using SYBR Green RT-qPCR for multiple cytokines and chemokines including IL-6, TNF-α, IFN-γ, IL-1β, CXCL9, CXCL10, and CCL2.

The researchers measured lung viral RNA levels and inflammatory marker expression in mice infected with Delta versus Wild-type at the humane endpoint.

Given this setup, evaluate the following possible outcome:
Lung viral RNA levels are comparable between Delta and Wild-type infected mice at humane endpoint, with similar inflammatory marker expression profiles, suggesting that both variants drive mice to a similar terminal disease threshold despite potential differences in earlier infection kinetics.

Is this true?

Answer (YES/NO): NO